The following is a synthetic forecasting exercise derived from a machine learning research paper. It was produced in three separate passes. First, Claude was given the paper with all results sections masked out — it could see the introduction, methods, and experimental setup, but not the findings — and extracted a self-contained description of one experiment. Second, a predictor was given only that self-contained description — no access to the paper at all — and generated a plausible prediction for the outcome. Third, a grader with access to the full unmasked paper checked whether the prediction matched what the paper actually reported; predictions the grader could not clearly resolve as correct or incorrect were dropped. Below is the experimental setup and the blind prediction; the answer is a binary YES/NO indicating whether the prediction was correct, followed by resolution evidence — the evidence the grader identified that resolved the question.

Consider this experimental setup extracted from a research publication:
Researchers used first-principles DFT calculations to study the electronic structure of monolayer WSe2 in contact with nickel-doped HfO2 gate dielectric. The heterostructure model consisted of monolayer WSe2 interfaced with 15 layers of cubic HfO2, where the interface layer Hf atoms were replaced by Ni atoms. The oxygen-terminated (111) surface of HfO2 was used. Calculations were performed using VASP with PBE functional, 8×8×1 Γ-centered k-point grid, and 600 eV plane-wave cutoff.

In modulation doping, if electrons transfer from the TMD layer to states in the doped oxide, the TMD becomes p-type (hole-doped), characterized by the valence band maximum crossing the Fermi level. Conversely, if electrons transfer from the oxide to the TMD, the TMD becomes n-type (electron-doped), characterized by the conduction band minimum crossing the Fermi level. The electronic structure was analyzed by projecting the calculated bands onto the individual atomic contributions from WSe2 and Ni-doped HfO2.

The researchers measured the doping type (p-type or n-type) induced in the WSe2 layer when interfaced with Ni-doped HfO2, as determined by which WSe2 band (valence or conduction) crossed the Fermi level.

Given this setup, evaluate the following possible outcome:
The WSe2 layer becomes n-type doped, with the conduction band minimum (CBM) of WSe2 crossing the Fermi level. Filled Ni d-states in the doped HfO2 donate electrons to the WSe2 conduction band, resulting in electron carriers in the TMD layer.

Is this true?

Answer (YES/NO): NO